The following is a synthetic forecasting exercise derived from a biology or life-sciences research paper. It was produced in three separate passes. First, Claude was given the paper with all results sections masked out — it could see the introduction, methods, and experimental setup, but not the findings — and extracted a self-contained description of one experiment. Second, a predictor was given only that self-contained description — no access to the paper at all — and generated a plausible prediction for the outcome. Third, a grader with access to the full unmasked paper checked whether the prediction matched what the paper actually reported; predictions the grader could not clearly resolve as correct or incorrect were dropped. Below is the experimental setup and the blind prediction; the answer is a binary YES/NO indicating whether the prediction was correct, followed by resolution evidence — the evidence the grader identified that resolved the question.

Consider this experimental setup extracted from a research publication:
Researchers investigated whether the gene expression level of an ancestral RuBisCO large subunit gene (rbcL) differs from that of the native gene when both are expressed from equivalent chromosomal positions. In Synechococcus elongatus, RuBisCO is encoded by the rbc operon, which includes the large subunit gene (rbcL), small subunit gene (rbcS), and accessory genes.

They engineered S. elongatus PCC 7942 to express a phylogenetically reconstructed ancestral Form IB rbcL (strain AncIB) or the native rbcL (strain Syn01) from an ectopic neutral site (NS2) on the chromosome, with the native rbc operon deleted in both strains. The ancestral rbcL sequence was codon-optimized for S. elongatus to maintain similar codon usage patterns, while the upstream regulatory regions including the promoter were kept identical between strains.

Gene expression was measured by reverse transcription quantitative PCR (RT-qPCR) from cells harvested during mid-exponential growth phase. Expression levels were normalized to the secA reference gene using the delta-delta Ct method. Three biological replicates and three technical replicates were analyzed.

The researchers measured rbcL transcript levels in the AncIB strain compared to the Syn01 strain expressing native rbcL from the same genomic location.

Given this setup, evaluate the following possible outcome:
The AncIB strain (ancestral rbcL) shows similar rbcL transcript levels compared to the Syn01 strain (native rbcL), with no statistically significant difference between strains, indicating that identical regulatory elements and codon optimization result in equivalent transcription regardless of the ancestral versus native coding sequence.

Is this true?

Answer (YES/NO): NO